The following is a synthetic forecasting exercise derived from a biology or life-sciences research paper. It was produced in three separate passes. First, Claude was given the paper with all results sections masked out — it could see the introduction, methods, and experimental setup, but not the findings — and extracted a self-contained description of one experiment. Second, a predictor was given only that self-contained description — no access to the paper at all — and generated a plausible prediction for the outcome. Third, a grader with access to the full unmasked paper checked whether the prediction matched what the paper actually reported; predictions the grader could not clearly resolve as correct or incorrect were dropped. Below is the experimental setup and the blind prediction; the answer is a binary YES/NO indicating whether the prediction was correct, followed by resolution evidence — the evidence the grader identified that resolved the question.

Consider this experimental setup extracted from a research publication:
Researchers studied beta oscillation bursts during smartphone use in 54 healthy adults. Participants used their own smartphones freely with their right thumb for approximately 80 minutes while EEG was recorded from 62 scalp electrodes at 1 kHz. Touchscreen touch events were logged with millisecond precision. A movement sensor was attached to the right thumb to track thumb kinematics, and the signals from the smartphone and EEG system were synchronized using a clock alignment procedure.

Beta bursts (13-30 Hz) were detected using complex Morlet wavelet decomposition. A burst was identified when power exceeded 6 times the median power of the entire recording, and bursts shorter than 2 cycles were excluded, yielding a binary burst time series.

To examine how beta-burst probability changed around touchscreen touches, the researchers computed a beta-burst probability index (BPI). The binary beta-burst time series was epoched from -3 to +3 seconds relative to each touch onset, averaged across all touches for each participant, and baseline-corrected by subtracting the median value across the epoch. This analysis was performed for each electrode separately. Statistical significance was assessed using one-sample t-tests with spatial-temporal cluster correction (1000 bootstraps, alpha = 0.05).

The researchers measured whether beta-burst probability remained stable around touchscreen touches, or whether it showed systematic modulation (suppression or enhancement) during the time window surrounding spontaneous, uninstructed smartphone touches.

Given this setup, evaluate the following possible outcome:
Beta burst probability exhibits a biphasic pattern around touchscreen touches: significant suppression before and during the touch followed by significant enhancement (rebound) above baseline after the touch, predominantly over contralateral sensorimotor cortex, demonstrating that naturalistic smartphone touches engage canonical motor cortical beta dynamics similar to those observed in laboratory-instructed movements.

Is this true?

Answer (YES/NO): YES